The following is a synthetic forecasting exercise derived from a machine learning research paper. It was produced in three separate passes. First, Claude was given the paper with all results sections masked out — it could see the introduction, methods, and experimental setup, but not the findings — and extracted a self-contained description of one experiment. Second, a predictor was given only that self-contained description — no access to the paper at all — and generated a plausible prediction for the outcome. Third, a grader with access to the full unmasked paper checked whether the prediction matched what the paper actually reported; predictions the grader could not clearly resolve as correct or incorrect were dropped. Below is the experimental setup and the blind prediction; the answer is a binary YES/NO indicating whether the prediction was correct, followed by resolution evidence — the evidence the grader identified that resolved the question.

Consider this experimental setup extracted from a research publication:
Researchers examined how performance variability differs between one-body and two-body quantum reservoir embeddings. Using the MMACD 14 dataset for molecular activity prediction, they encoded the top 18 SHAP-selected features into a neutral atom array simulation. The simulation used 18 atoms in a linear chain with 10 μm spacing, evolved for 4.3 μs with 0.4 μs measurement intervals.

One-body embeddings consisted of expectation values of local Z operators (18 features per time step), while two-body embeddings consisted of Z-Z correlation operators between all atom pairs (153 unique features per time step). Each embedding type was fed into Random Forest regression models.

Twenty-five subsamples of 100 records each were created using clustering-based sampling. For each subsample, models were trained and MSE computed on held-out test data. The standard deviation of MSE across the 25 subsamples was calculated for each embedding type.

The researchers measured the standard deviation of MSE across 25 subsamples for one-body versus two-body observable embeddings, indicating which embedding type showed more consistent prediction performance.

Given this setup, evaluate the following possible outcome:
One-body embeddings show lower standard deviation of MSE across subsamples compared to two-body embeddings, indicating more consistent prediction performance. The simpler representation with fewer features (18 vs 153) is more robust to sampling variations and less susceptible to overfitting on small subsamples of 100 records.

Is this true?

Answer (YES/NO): NO